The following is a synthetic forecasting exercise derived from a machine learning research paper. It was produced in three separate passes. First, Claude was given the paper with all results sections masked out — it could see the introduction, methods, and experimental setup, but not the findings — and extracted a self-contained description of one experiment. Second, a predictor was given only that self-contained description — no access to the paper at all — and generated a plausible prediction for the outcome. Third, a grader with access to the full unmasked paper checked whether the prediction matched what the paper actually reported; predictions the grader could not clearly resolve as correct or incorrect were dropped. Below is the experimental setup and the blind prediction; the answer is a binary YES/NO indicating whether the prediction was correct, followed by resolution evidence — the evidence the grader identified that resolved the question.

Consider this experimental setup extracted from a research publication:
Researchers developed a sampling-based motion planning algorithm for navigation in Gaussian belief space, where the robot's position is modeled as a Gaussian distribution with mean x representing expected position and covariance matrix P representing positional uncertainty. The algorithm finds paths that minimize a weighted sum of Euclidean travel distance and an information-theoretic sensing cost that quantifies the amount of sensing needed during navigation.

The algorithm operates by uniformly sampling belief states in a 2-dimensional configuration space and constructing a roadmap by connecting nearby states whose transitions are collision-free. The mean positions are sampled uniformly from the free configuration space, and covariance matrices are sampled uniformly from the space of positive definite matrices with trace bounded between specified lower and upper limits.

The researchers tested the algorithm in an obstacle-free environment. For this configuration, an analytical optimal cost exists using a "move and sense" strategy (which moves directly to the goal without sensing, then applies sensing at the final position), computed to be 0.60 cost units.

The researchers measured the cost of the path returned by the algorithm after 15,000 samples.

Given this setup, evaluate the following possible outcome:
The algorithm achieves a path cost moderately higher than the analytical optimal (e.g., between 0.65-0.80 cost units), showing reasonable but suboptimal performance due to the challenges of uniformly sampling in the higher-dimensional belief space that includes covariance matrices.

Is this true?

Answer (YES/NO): NO